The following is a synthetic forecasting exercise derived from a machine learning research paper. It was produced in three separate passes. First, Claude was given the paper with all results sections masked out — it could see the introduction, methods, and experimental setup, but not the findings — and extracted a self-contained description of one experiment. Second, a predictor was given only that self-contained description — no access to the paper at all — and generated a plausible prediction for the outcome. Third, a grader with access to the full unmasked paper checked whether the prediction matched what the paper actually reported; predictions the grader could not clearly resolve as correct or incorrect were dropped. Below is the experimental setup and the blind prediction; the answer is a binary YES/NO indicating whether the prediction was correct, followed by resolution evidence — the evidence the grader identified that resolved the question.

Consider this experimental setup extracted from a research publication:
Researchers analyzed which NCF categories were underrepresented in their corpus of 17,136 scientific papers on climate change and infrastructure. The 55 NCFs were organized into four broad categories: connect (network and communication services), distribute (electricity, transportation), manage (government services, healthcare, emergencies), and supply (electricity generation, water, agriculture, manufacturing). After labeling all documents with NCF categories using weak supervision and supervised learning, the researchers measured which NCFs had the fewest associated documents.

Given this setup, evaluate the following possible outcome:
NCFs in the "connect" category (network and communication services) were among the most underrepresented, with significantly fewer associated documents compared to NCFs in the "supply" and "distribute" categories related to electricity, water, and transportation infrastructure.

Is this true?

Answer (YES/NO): YES